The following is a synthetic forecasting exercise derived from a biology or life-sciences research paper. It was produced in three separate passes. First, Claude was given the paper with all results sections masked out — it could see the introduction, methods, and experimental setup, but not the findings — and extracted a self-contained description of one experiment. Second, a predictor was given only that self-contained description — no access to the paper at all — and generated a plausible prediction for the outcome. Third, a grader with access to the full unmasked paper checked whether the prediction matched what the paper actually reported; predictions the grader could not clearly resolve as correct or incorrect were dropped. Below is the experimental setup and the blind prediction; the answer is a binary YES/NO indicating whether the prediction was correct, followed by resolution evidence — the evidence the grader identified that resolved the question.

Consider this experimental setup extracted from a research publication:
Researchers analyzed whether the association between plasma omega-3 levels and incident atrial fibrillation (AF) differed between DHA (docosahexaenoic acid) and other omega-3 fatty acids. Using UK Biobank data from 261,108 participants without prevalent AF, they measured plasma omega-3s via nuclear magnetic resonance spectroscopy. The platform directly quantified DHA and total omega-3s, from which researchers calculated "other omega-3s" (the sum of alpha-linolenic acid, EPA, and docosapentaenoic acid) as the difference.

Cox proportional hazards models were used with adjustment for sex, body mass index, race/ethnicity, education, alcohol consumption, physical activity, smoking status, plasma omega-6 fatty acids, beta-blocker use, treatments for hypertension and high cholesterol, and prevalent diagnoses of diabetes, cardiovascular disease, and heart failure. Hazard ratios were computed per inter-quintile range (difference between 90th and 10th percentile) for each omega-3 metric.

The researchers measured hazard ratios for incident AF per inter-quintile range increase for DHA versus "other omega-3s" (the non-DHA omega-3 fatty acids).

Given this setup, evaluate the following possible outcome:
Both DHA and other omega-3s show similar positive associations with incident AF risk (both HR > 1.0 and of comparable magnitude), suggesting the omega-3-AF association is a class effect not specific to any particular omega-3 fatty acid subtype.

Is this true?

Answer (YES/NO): NO